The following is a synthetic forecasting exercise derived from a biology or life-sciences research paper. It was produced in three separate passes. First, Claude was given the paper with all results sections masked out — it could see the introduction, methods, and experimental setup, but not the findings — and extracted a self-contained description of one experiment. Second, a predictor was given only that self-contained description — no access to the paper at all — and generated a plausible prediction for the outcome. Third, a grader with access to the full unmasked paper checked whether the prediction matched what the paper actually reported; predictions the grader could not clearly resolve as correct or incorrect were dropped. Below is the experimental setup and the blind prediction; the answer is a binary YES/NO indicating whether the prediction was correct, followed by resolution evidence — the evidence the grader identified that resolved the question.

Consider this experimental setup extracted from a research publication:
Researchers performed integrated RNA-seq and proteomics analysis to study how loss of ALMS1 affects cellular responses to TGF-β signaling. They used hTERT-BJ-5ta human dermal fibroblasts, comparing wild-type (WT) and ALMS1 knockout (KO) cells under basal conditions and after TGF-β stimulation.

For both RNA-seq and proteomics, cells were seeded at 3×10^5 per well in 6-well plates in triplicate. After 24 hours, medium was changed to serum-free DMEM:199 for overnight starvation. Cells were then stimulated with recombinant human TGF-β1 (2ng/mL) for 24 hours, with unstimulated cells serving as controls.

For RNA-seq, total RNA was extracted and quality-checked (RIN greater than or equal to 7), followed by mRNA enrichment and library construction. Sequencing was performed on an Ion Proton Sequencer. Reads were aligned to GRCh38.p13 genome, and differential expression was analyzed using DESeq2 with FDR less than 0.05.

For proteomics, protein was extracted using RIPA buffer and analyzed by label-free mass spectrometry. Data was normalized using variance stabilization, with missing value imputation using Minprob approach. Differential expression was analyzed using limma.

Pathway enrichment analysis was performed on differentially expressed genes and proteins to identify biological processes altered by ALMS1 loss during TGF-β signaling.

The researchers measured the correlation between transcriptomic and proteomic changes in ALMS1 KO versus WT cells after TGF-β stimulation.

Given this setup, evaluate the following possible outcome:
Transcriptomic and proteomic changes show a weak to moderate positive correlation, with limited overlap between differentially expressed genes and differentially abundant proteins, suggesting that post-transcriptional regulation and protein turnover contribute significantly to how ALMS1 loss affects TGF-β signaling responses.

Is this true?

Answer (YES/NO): NO